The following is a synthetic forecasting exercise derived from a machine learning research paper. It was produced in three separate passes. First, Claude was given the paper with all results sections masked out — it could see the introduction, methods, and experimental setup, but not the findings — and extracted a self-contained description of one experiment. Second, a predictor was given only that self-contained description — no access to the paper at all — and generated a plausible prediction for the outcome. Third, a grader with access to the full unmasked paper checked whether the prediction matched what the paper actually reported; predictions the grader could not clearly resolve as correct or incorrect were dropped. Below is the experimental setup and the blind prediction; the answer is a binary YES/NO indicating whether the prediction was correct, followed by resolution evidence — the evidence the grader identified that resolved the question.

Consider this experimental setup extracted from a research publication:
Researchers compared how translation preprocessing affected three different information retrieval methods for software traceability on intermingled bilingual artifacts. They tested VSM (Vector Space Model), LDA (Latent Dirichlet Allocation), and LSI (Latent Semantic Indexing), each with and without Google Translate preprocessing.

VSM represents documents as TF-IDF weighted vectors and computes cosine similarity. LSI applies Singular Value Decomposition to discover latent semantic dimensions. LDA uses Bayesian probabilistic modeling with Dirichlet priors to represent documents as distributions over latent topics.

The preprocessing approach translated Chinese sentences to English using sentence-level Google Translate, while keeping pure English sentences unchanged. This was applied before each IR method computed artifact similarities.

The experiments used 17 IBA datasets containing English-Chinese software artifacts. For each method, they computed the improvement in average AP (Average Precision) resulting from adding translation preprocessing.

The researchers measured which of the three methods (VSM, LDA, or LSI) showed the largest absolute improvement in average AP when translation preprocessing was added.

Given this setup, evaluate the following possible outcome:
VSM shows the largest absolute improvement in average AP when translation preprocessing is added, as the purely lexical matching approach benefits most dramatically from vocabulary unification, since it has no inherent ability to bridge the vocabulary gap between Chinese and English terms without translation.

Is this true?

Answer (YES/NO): YES